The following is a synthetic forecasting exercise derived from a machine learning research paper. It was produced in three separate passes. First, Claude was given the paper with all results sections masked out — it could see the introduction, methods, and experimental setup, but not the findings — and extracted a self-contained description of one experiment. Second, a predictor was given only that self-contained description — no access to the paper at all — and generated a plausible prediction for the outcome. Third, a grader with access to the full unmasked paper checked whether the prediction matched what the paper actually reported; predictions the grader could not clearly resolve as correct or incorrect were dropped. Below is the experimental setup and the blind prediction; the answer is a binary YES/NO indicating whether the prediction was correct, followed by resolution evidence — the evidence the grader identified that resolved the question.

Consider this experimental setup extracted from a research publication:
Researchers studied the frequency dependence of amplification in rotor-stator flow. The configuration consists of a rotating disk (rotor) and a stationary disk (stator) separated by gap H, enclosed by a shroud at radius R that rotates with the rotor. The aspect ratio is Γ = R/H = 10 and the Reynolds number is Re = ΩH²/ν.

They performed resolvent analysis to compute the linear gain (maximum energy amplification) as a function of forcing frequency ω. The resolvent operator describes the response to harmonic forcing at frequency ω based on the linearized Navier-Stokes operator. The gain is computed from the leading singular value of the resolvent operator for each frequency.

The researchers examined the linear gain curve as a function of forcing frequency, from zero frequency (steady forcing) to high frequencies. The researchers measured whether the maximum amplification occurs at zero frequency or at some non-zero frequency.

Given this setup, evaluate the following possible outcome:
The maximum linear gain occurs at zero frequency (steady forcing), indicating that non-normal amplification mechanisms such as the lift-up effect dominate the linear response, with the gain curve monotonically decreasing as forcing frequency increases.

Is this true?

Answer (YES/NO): NO